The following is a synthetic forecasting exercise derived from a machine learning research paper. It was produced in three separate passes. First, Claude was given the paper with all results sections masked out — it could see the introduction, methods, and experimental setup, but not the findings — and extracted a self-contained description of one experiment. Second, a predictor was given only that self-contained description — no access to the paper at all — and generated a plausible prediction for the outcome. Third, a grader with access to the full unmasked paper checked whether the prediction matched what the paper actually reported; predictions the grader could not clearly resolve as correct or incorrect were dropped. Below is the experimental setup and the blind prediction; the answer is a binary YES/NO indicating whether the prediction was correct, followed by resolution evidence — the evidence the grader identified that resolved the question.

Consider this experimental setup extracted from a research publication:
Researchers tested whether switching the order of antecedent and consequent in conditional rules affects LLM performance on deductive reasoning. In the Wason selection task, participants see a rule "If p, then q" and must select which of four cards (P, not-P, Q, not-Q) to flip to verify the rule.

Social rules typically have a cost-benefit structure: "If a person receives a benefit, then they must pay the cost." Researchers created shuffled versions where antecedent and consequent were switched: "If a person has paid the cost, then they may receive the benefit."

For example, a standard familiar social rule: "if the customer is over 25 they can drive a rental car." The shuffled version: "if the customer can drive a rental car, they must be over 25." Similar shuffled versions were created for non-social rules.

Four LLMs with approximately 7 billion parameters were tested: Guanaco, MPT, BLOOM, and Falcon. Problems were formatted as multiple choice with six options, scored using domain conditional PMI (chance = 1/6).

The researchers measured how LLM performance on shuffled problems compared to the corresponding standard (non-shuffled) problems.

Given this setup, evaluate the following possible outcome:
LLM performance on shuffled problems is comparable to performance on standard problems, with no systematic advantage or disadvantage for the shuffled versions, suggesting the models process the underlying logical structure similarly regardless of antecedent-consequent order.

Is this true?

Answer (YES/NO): NO